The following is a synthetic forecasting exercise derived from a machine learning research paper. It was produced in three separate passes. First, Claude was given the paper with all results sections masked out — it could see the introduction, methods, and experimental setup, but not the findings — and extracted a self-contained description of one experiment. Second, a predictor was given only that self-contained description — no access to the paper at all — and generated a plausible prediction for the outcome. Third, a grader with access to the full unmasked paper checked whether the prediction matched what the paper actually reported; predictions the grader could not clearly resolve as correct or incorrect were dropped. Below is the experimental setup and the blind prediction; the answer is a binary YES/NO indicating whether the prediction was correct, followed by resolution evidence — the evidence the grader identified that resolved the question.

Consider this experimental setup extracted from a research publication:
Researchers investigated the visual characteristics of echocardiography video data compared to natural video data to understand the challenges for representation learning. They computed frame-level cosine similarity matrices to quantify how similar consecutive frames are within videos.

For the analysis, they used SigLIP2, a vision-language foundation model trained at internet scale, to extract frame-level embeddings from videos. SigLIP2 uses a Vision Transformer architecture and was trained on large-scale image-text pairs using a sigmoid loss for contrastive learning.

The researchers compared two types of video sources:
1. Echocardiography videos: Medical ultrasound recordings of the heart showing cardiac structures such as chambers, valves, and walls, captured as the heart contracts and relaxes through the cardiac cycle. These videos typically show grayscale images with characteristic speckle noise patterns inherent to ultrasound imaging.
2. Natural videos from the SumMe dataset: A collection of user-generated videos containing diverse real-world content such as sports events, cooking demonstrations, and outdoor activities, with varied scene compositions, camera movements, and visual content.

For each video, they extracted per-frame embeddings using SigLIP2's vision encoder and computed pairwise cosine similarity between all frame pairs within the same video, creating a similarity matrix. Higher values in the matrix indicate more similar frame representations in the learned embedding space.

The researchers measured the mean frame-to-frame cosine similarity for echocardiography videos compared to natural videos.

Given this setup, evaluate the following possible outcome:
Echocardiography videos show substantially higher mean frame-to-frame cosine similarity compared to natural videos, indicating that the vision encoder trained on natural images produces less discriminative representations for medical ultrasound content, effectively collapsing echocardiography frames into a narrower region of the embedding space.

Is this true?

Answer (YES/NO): NO